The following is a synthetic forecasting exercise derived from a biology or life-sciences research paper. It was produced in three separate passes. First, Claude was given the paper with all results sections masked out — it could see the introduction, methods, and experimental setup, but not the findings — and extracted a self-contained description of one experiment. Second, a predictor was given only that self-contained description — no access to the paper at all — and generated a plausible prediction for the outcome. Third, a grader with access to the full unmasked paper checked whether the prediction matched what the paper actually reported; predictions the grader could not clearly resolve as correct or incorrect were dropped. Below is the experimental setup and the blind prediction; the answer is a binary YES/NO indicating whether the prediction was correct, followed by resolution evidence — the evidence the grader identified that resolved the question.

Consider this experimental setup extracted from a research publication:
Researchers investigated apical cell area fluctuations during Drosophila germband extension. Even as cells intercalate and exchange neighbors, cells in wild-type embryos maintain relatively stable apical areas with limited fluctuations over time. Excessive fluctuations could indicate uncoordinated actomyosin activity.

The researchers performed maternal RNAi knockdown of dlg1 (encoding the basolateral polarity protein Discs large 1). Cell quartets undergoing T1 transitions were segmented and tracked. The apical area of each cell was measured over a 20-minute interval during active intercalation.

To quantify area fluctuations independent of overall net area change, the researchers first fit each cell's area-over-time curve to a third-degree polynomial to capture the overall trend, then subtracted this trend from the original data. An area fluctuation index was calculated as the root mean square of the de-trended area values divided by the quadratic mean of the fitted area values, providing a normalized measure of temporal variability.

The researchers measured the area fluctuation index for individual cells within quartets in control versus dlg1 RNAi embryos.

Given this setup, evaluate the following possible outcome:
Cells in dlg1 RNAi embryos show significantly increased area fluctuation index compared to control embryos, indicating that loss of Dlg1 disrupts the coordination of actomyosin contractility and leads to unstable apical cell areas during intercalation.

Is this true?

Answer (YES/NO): YES